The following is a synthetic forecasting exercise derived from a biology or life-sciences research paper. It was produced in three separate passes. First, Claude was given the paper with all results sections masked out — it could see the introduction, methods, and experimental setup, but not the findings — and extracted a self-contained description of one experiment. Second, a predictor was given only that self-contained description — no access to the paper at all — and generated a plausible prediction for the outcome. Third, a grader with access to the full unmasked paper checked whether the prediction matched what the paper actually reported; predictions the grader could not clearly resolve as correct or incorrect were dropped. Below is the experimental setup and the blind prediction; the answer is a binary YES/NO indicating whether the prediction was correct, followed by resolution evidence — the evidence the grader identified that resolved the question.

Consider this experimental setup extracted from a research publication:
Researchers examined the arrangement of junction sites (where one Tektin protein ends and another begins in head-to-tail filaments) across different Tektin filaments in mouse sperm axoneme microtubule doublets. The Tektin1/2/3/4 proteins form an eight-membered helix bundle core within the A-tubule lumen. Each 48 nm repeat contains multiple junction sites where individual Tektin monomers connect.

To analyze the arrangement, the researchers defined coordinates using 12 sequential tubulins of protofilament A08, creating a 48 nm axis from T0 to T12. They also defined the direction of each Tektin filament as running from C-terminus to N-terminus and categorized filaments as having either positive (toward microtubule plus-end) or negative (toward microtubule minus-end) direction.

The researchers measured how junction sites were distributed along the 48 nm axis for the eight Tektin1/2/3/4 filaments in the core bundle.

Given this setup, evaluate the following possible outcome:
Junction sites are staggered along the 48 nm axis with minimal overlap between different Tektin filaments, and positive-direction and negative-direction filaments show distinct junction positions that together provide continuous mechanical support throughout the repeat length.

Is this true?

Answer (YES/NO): YES